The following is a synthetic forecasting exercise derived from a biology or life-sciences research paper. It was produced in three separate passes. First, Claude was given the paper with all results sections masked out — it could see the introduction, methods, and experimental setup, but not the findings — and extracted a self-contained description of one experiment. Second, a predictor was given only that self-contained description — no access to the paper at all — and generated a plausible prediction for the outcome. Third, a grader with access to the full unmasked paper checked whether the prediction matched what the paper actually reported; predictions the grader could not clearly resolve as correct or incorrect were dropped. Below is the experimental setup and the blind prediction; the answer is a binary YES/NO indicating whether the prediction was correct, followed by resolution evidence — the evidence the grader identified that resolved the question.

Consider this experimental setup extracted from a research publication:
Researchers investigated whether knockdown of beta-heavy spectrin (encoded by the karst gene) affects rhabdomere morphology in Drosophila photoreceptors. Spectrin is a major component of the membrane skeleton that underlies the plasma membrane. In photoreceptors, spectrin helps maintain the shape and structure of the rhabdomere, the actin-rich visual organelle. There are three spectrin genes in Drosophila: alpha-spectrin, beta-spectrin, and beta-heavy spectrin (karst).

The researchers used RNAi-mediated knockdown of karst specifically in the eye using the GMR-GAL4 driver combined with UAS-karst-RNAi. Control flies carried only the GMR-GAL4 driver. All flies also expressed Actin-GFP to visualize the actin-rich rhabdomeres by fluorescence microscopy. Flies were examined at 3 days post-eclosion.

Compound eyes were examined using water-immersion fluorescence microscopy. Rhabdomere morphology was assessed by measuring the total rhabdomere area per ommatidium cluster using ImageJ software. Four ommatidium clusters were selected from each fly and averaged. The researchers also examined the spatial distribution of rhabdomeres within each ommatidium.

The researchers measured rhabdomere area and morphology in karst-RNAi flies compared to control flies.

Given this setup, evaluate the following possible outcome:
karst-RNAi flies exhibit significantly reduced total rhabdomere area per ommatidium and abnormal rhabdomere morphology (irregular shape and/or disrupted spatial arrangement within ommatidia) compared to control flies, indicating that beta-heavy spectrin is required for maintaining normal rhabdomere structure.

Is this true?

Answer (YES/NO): NO